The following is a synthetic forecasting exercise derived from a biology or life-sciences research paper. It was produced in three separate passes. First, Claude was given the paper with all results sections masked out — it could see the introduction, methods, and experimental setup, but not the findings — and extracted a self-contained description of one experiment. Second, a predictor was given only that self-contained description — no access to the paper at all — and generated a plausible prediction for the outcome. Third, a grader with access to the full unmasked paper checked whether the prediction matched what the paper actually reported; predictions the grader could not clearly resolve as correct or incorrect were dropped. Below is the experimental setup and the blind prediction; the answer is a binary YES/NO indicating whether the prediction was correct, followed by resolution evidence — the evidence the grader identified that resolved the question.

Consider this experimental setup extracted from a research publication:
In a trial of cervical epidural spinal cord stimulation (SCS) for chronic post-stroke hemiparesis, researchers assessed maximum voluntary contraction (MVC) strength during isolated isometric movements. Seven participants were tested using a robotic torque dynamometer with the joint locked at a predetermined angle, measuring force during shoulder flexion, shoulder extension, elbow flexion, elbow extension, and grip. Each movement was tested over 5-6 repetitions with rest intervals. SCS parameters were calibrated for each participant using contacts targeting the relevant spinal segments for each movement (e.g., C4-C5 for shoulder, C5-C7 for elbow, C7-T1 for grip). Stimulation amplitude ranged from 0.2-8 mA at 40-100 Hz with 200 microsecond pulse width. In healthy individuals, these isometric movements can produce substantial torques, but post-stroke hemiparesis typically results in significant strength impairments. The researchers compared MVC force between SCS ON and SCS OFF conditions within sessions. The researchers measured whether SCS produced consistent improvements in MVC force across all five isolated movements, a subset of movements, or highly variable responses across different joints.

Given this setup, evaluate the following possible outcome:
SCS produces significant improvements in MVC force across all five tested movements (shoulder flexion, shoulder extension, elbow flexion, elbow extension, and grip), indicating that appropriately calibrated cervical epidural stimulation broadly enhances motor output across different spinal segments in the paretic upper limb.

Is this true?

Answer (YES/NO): NO